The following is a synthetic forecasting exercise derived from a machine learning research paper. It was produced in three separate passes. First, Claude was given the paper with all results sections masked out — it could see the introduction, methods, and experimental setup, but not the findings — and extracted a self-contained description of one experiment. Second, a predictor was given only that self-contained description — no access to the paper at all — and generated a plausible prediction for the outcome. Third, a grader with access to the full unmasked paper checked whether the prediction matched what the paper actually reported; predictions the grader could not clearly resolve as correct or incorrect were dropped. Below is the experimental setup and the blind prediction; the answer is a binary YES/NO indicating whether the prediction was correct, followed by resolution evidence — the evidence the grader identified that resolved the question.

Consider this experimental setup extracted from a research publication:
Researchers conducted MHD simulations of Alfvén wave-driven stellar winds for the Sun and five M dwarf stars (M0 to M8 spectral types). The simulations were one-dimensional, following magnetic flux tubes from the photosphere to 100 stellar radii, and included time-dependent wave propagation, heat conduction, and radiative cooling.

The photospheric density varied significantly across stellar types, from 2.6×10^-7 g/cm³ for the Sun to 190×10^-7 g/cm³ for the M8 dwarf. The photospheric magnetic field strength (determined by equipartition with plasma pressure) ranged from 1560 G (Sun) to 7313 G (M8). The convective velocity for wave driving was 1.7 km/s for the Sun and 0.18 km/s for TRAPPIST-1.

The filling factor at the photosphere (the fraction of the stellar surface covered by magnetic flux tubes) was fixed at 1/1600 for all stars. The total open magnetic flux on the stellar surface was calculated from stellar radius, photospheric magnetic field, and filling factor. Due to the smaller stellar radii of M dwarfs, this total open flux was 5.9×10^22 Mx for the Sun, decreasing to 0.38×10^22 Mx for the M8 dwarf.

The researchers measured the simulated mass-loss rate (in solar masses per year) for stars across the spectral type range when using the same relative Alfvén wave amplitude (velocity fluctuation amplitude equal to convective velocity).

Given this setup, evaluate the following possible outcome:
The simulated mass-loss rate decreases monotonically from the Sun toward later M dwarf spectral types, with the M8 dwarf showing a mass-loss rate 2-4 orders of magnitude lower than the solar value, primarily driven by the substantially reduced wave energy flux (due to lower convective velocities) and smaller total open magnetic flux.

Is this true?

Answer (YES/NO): NO